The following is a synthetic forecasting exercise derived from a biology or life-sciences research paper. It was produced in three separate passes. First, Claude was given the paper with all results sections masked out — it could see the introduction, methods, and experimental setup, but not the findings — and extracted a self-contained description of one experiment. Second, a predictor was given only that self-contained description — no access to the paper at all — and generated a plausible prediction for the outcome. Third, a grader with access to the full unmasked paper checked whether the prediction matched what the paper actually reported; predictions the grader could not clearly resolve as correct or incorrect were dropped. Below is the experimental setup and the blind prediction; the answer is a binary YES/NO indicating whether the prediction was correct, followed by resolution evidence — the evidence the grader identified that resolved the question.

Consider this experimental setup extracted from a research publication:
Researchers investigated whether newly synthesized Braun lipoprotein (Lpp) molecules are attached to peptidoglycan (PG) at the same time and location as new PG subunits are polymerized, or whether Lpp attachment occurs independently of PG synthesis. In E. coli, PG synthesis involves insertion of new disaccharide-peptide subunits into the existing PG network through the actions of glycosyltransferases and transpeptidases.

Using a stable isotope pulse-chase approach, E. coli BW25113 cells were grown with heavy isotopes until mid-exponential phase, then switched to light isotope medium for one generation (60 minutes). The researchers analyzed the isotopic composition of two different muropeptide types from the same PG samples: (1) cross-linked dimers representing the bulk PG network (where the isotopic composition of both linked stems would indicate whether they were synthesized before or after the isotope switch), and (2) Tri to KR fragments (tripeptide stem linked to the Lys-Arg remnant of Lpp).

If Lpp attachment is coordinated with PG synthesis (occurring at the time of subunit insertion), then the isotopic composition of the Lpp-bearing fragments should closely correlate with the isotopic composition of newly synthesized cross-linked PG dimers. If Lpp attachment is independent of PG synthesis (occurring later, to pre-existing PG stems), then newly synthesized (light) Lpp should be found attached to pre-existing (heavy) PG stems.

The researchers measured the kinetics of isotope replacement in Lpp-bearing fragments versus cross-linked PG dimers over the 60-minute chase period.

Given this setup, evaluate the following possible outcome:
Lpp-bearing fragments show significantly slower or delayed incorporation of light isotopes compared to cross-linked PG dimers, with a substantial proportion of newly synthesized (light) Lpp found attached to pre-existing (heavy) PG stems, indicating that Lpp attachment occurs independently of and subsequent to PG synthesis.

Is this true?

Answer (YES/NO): YES